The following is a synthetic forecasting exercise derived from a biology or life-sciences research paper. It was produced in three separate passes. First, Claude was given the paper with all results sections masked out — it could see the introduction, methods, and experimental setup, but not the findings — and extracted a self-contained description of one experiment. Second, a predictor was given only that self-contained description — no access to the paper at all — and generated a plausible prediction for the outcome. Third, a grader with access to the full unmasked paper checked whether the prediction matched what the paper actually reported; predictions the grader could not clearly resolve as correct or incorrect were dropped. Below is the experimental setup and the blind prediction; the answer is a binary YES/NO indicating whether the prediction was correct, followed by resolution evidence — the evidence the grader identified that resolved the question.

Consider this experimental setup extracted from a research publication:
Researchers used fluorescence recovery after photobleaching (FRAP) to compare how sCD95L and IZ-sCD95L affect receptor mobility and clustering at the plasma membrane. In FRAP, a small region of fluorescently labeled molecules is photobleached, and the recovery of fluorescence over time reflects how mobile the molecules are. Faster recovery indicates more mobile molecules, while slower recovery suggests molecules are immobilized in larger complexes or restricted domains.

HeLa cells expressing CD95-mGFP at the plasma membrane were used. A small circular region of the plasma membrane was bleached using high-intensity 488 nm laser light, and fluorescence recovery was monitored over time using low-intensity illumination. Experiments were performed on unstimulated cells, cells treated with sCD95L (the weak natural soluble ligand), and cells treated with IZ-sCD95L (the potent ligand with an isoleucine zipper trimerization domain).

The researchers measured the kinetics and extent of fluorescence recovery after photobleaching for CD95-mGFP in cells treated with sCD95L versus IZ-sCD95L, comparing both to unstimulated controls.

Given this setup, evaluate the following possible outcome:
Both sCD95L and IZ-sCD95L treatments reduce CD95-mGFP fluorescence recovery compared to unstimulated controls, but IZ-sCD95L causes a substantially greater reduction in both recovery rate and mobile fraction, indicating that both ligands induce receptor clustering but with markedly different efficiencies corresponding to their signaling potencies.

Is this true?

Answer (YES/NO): NO